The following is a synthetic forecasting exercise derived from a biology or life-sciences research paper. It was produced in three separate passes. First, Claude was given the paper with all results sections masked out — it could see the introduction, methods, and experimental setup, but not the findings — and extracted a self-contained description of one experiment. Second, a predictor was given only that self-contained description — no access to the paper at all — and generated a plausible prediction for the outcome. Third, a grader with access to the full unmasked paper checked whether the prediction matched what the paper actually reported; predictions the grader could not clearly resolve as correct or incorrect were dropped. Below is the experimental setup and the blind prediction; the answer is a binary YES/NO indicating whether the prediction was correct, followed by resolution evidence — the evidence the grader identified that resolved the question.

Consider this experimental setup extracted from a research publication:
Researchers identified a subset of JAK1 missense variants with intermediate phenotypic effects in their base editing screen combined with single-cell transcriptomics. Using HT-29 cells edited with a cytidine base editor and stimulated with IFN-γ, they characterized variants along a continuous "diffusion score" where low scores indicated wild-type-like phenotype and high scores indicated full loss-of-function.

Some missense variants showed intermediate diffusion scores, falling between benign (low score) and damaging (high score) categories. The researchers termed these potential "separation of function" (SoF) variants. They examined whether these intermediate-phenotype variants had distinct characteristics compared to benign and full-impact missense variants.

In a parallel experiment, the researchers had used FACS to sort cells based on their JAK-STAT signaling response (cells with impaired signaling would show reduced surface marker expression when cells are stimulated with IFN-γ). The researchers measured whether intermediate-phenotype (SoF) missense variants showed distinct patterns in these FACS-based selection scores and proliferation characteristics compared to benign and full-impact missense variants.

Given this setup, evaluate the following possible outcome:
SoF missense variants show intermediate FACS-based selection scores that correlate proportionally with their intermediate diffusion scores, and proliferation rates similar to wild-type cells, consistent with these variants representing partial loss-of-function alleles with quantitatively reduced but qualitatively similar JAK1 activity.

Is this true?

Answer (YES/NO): NO